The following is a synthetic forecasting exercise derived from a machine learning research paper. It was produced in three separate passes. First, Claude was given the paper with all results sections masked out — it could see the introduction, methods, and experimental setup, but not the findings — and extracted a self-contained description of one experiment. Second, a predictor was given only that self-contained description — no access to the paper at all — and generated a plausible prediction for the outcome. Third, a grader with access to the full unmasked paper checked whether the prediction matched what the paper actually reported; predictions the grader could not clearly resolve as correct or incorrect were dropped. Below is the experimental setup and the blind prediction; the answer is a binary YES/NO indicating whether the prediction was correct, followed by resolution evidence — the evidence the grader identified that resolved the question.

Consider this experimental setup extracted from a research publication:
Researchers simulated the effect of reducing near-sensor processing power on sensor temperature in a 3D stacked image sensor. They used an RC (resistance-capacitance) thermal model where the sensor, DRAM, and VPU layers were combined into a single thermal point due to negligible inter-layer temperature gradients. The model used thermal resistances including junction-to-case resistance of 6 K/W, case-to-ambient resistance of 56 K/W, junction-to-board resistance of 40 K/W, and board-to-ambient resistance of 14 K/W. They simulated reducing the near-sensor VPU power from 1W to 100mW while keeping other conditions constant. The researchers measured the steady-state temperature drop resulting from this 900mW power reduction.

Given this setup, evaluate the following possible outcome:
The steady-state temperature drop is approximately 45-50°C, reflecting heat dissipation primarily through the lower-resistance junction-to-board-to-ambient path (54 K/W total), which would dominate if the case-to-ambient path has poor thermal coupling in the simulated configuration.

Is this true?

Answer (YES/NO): NO